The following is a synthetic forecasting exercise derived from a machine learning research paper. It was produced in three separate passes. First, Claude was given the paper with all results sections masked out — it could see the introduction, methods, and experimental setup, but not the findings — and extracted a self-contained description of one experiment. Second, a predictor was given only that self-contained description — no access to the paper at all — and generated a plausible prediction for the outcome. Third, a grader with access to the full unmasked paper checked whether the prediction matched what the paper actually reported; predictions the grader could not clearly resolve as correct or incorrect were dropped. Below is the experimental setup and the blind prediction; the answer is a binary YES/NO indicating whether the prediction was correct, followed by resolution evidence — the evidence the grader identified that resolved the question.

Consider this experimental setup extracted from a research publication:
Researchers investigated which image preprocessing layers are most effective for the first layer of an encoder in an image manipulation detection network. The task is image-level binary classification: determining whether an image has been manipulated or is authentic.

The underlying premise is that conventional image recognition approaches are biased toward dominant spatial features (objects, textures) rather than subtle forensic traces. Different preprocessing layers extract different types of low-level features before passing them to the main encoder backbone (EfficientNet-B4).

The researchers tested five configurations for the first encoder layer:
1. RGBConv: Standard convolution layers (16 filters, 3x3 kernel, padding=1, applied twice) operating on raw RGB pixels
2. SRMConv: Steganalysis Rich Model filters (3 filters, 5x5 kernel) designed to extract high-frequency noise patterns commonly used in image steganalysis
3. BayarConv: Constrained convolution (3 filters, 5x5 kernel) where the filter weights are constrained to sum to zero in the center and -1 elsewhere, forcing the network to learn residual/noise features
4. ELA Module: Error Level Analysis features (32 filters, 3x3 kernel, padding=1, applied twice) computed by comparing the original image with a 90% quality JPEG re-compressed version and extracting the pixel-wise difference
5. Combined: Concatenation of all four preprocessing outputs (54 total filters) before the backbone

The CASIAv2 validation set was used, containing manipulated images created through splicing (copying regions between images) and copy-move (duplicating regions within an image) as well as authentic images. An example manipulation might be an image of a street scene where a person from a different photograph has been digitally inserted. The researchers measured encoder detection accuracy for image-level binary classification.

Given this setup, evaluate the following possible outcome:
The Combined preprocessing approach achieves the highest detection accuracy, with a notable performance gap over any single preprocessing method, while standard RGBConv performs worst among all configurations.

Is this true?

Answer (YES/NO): NO